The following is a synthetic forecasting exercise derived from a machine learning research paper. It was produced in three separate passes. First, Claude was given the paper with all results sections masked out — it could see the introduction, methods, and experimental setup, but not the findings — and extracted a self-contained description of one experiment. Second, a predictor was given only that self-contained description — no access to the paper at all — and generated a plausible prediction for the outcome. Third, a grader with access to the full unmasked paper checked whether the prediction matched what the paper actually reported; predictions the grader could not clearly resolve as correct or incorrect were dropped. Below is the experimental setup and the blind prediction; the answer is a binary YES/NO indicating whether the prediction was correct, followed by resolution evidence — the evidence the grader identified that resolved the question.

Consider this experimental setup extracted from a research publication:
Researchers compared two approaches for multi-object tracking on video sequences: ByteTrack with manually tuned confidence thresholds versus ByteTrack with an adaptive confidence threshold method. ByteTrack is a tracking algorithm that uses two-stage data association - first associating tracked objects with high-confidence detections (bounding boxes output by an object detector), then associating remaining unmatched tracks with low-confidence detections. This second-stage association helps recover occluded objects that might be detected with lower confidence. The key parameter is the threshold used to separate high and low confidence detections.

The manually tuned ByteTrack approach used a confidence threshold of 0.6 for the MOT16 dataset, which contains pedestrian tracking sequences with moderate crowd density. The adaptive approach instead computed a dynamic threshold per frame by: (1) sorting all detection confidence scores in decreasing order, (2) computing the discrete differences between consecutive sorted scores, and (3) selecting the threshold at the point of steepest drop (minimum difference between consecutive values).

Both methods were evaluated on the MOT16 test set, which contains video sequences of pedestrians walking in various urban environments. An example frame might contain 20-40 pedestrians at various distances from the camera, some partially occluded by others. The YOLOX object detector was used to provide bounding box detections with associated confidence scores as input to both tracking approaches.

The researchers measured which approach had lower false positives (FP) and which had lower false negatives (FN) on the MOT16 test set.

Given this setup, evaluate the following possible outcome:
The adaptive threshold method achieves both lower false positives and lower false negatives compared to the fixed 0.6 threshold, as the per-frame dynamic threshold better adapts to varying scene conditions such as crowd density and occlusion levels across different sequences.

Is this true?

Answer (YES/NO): NO